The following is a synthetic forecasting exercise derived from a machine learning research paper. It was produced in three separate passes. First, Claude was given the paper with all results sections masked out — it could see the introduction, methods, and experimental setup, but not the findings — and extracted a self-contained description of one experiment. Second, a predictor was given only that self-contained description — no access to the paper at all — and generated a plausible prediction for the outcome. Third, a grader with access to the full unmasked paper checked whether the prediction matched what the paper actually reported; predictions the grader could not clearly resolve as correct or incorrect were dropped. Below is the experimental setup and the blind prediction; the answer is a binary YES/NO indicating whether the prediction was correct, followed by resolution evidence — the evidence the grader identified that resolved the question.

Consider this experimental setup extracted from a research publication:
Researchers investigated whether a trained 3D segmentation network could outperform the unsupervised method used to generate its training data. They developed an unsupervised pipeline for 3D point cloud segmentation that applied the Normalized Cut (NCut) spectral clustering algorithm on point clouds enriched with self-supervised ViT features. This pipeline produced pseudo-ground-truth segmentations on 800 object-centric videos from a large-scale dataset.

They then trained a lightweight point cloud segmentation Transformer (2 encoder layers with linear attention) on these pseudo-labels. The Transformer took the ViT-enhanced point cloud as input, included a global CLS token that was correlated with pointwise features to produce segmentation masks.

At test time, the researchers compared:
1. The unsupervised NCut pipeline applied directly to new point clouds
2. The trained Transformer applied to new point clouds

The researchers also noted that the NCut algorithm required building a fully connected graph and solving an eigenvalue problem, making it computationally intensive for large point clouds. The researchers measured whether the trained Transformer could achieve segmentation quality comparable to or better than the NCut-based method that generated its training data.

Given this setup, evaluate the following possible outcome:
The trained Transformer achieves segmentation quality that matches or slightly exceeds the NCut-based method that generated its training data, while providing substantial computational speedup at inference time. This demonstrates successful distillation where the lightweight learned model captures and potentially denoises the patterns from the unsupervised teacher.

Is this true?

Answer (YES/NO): YES